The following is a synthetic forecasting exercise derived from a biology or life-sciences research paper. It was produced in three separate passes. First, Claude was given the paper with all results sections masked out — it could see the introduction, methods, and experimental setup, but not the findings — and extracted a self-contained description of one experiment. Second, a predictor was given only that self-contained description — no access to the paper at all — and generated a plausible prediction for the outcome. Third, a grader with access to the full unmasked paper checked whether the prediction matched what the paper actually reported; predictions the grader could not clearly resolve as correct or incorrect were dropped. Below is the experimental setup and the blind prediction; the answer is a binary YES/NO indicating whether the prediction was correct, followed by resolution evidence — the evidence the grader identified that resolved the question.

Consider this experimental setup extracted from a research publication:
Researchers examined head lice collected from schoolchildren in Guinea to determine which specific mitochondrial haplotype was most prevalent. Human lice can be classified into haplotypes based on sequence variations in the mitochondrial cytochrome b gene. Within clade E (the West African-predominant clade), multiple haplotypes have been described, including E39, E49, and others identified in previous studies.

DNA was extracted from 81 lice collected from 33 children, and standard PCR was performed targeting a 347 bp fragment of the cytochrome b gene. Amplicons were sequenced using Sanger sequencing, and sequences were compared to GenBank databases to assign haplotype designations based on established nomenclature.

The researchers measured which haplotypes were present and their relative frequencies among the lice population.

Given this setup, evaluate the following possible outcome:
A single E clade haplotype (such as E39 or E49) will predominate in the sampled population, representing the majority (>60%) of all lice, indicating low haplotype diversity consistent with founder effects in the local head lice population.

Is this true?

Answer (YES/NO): YES